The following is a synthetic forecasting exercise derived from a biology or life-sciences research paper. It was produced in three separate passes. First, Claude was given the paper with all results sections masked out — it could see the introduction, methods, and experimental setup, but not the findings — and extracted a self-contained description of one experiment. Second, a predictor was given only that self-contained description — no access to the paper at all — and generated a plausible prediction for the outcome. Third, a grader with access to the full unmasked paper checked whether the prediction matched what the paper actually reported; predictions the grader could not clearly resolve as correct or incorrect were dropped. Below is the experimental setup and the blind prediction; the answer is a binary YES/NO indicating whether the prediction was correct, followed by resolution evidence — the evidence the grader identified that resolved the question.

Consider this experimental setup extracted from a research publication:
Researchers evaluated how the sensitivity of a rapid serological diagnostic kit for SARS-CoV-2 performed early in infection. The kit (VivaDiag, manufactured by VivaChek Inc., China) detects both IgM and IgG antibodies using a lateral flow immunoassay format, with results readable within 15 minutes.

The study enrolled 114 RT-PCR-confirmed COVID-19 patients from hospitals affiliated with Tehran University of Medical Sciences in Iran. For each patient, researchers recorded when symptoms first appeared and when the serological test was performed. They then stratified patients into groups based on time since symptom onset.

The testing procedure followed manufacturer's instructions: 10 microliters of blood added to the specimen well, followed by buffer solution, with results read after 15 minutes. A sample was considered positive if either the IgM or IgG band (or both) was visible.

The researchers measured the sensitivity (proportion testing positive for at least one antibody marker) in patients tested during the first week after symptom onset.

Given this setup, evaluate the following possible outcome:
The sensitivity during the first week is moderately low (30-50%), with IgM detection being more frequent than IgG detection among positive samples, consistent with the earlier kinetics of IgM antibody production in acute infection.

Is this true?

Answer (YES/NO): NO